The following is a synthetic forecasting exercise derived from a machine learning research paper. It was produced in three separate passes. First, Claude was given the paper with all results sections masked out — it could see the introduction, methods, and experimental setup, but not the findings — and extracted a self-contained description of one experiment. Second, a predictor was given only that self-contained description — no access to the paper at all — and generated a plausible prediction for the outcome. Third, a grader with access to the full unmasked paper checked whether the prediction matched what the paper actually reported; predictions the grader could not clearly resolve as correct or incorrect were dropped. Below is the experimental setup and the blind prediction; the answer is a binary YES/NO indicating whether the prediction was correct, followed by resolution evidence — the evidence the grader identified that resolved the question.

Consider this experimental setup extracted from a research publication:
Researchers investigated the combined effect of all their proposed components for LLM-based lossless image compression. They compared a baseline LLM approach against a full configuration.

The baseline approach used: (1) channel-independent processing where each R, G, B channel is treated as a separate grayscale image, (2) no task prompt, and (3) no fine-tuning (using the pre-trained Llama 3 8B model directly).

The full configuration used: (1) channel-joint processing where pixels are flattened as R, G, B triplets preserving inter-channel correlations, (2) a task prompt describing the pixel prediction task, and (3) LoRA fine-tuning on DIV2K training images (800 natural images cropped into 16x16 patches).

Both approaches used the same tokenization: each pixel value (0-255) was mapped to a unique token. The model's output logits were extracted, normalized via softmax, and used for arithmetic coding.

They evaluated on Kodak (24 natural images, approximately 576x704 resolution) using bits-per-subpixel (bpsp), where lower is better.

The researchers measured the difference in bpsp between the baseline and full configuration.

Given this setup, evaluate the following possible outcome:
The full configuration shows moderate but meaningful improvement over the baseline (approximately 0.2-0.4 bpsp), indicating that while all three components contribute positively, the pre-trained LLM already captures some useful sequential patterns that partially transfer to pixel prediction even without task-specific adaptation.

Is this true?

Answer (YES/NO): NO